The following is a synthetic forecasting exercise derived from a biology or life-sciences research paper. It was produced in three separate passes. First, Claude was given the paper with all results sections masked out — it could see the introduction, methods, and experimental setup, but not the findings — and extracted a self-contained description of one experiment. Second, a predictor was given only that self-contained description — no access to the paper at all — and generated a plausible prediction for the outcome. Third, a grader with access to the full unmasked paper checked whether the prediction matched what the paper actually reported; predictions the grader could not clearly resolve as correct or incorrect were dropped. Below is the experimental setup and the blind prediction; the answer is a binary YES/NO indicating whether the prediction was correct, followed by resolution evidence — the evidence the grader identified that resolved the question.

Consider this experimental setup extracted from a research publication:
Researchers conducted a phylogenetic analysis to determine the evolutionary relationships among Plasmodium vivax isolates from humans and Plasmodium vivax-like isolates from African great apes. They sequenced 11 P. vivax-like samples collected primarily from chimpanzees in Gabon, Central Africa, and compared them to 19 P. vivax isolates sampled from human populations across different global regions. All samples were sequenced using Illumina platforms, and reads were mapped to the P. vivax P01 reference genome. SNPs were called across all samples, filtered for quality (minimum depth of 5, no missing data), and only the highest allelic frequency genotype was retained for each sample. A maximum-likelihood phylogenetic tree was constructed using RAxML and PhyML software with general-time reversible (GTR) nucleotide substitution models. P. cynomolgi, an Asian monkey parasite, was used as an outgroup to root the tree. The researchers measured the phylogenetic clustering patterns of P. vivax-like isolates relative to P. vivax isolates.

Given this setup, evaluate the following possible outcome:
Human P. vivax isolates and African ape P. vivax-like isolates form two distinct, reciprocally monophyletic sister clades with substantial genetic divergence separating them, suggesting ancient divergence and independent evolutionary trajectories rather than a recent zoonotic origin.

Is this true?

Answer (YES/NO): YES